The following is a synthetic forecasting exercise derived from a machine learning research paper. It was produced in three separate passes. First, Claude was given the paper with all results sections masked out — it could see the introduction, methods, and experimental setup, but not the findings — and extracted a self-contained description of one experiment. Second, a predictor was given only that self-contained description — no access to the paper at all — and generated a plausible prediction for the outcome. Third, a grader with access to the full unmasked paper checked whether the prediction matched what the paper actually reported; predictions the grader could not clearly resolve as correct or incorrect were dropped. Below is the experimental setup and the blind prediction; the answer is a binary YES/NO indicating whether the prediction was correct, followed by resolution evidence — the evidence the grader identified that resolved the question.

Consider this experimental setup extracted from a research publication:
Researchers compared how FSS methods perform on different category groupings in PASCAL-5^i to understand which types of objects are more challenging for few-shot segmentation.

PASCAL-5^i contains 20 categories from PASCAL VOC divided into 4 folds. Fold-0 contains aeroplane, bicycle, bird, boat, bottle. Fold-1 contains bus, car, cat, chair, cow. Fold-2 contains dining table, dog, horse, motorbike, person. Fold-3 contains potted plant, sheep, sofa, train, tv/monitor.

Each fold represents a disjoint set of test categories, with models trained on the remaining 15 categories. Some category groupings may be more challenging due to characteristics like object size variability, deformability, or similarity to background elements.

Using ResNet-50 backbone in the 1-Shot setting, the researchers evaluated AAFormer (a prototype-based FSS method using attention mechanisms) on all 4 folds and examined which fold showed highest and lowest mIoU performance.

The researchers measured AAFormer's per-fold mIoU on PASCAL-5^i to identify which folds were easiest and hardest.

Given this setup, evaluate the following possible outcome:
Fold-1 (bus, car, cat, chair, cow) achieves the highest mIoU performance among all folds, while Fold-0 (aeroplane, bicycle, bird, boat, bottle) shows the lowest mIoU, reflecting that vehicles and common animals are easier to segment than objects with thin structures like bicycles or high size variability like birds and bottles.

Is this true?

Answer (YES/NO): NO